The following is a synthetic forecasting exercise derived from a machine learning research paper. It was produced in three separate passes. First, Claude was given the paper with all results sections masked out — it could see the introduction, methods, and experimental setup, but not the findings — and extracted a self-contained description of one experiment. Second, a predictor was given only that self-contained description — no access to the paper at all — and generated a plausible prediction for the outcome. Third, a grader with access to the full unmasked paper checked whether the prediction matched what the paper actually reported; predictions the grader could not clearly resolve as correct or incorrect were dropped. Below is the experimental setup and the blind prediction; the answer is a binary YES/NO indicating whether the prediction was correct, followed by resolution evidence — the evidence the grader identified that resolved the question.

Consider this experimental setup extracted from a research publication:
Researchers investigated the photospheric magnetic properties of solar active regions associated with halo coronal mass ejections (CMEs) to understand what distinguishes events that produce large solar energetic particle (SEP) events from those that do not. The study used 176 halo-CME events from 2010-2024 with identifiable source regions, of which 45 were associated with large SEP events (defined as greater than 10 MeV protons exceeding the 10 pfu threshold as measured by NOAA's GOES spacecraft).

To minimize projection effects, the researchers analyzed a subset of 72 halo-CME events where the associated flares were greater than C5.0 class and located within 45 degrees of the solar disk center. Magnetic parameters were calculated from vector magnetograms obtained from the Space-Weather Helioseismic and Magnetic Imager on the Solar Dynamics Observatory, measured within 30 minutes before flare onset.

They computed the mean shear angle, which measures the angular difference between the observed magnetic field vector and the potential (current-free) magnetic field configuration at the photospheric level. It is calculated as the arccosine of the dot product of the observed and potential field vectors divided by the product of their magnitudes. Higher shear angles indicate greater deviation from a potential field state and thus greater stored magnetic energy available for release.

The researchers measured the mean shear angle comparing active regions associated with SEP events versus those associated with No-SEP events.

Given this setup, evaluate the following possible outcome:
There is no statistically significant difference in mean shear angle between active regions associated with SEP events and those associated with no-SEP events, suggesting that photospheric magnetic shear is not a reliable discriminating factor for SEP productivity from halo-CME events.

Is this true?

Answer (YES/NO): YES